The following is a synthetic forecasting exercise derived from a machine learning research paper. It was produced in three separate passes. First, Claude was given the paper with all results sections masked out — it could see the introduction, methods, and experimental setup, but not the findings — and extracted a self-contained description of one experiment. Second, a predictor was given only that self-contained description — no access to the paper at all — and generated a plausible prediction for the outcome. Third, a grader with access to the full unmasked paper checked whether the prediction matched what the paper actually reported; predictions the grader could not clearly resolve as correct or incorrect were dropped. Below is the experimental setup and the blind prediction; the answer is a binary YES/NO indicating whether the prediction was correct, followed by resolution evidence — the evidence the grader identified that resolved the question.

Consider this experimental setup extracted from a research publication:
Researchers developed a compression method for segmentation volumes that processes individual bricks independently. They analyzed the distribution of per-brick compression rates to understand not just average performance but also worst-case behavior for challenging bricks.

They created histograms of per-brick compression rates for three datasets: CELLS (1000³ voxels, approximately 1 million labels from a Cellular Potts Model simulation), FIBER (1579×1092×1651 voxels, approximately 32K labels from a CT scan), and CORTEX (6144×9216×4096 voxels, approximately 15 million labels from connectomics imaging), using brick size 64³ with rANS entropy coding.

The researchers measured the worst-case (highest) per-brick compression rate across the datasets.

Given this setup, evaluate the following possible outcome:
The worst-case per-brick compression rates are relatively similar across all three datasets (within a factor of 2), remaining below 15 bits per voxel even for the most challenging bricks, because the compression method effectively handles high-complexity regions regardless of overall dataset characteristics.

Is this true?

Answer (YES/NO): YES